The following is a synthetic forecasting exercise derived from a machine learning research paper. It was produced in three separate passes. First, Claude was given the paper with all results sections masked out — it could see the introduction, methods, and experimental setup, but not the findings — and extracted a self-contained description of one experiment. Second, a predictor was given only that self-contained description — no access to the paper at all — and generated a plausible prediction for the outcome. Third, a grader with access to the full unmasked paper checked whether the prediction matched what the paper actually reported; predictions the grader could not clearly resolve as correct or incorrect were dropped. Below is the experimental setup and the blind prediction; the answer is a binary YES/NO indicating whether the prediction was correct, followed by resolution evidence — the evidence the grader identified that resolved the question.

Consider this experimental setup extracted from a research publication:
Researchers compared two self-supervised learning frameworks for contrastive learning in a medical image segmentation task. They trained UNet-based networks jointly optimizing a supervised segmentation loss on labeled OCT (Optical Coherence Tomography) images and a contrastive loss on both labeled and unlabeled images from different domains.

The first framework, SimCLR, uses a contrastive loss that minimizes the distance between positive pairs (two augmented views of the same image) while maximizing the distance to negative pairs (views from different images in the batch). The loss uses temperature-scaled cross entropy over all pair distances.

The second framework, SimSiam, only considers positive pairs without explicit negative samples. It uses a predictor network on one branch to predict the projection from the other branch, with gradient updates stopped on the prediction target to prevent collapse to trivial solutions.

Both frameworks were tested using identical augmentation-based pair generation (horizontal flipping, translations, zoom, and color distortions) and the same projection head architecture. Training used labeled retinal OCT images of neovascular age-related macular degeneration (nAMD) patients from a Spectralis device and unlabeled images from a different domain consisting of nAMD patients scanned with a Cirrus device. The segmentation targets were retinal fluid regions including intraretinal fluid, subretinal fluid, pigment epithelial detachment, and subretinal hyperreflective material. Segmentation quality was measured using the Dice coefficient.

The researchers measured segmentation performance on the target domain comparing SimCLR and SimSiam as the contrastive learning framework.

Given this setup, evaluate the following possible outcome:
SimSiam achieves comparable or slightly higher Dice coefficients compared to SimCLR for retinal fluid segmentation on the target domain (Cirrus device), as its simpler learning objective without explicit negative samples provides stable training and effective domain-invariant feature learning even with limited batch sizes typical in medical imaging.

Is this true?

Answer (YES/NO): YES